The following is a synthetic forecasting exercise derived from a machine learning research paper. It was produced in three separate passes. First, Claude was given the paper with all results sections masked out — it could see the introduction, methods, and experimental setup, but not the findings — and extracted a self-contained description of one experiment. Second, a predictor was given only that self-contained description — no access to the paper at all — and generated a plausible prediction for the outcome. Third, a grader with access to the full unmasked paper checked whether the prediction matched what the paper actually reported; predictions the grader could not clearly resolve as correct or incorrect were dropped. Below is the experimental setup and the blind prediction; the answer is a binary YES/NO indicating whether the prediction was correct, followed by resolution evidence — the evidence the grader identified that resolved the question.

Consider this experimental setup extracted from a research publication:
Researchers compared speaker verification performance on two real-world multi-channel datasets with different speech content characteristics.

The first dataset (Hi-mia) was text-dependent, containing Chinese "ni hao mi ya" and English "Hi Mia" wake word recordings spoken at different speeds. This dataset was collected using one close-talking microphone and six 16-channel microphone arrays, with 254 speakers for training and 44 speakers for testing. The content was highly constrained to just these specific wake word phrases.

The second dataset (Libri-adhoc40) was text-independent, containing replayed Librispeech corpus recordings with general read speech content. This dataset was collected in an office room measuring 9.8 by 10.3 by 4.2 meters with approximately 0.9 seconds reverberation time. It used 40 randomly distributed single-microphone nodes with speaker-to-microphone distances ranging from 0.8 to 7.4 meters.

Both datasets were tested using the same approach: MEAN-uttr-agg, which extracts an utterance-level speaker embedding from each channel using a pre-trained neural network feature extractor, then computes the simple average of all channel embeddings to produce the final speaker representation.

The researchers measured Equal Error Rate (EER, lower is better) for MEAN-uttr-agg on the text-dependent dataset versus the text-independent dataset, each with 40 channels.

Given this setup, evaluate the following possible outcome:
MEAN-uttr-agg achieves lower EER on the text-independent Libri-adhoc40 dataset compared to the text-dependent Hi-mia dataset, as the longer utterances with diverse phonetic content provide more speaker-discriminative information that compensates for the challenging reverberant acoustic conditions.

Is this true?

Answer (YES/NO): NO